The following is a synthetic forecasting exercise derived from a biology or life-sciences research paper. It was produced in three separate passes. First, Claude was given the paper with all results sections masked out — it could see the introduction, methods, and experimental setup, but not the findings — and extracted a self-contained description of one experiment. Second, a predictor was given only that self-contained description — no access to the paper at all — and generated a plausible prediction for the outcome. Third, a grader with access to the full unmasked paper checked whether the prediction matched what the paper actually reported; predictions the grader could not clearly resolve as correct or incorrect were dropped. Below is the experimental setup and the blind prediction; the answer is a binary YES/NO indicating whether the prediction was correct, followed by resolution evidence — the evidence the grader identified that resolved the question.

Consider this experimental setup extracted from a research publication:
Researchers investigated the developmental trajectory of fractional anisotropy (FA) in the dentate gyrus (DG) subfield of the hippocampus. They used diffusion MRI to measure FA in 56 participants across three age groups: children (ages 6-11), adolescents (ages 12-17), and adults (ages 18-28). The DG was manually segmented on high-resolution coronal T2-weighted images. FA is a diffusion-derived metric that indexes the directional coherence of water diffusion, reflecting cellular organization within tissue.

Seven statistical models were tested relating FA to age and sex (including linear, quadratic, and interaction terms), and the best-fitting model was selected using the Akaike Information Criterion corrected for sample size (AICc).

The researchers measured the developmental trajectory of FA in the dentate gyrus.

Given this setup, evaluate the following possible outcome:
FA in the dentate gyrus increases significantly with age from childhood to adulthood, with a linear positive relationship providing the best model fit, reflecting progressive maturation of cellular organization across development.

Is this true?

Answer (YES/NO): NO